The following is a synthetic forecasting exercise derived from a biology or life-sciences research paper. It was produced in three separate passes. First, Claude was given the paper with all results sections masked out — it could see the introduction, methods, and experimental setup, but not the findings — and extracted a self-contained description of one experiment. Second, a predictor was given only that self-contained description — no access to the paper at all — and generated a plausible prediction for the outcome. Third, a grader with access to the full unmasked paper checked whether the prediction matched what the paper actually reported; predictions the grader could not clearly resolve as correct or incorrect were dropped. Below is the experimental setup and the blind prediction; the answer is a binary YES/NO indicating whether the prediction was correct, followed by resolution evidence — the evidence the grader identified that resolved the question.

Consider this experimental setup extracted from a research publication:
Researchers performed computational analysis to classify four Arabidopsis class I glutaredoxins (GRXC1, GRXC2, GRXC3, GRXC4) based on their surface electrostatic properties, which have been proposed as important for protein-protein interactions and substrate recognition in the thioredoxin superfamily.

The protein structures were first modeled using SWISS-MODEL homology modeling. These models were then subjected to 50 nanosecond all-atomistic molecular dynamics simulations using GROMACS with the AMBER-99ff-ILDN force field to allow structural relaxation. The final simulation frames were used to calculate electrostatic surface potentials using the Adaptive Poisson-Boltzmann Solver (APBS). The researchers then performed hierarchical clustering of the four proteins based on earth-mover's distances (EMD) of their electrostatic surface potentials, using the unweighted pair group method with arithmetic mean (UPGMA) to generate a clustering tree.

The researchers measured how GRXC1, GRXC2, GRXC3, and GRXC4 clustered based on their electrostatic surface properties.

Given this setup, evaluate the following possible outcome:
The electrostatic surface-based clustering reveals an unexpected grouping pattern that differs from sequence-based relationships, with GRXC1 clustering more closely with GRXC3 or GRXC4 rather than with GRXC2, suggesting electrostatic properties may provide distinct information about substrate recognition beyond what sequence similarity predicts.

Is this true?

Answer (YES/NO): NO